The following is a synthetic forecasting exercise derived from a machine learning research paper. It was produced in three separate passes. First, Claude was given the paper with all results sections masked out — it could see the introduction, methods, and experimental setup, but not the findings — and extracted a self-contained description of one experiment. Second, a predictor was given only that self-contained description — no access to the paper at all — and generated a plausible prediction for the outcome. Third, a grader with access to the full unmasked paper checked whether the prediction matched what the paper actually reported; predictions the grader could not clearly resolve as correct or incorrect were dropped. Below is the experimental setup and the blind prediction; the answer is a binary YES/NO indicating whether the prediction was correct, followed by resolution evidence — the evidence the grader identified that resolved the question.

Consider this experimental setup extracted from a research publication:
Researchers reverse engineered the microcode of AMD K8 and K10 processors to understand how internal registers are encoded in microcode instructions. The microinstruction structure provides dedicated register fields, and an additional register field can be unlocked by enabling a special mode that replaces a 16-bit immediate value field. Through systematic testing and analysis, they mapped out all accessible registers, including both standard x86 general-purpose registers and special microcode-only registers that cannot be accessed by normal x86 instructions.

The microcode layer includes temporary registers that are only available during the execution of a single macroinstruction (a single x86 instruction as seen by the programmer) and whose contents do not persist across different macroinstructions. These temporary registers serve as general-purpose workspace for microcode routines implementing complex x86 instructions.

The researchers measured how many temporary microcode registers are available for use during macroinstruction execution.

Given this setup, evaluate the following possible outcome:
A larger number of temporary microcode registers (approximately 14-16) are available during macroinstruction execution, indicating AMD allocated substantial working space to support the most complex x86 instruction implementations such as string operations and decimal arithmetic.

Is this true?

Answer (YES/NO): NO